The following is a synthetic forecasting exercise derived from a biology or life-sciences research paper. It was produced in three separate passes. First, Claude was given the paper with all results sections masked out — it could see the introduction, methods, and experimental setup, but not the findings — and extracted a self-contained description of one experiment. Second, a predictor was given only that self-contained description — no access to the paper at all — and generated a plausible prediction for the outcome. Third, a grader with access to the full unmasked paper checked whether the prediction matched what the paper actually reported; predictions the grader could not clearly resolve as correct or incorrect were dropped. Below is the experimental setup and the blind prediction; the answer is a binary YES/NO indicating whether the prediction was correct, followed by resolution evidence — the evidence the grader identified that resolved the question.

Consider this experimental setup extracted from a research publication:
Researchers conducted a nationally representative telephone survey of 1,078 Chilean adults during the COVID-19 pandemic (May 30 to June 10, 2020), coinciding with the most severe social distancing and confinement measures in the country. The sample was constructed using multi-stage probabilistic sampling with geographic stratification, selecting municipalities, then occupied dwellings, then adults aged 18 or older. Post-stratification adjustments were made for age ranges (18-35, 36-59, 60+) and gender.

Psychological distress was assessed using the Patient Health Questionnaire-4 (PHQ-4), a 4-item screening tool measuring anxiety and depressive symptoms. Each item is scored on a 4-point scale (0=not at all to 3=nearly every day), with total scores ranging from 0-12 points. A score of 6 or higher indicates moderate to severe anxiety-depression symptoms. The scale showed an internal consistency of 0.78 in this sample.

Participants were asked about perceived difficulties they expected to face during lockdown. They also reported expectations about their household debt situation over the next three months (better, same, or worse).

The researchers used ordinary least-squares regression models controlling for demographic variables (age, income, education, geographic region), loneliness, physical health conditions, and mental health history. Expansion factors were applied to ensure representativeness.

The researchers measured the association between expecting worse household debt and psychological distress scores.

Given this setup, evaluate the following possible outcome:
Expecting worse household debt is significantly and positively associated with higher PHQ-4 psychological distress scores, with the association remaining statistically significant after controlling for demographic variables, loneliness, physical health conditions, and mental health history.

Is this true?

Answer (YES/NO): NO